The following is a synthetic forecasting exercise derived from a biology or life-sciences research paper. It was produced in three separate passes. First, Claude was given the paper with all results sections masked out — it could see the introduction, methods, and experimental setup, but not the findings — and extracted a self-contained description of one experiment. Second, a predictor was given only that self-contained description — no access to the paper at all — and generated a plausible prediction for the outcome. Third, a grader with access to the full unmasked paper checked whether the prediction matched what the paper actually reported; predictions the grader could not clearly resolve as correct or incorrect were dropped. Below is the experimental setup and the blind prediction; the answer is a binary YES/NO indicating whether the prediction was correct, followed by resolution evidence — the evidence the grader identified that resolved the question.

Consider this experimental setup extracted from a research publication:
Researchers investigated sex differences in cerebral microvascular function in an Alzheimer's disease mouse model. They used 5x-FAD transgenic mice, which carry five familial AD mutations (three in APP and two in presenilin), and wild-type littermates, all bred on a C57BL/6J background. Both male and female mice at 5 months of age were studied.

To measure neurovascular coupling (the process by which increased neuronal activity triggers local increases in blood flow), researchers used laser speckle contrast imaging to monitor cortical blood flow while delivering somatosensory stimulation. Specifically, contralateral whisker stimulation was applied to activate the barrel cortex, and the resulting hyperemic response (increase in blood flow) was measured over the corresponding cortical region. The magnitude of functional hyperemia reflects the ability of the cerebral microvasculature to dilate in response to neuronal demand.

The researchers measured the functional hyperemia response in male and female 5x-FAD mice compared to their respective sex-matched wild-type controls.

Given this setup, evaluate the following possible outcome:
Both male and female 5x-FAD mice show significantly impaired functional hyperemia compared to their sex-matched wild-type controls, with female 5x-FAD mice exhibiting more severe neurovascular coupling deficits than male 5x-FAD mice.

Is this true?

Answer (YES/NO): NO